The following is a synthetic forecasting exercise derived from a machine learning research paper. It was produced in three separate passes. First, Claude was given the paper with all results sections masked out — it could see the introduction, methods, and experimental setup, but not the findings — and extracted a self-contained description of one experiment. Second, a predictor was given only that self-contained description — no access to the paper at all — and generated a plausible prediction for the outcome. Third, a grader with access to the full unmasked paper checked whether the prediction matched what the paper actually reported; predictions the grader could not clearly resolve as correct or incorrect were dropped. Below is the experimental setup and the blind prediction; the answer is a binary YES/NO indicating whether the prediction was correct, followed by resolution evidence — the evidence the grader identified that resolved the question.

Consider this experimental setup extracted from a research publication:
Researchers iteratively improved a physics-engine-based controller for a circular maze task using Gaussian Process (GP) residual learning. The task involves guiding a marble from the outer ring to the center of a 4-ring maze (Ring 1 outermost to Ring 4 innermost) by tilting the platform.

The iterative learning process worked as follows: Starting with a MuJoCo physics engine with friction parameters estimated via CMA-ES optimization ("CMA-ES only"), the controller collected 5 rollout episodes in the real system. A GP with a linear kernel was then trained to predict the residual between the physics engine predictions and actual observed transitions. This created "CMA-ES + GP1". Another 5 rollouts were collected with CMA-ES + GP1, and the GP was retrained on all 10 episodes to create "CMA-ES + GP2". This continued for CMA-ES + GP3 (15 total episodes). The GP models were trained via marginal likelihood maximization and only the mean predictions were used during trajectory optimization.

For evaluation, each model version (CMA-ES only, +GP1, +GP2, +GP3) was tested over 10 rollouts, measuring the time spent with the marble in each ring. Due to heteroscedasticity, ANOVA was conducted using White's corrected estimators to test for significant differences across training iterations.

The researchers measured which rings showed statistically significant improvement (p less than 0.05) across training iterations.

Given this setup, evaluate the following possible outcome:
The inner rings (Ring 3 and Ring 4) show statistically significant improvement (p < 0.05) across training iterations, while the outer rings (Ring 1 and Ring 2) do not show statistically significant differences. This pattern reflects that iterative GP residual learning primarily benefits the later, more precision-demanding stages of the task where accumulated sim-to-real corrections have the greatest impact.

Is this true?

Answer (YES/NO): NO